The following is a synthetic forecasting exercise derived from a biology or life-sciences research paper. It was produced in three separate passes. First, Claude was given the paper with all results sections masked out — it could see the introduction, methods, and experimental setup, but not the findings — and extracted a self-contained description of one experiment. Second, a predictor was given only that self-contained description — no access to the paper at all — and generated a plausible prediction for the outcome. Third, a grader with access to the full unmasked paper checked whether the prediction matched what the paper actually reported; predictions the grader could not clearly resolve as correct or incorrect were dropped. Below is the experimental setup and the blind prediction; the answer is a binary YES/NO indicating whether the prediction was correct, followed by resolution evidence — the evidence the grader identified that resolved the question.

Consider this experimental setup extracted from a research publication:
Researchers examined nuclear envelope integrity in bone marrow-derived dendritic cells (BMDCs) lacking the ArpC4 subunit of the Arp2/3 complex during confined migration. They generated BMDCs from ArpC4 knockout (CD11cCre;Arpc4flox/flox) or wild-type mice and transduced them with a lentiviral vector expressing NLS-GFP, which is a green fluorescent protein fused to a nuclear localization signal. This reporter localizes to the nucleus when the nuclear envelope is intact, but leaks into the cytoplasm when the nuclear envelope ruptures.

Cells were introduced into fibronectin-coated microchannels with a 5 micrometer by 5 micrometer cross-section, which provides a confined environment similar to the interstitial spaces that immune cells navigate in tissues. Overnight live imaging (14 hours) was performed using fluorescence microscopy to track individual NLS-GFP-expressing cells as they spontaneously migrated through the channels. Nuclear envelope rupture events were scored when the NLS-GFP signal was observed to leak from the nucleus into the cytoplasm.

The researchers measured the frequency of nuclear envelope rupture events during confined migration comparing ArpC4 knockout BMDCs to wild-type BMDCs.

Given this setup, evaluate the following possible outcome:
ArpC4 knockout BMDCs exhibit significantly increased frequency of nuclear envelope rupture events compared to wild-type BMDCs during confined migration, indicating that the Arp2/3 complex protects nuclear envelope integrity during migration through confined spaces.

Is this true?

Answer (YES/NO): YES